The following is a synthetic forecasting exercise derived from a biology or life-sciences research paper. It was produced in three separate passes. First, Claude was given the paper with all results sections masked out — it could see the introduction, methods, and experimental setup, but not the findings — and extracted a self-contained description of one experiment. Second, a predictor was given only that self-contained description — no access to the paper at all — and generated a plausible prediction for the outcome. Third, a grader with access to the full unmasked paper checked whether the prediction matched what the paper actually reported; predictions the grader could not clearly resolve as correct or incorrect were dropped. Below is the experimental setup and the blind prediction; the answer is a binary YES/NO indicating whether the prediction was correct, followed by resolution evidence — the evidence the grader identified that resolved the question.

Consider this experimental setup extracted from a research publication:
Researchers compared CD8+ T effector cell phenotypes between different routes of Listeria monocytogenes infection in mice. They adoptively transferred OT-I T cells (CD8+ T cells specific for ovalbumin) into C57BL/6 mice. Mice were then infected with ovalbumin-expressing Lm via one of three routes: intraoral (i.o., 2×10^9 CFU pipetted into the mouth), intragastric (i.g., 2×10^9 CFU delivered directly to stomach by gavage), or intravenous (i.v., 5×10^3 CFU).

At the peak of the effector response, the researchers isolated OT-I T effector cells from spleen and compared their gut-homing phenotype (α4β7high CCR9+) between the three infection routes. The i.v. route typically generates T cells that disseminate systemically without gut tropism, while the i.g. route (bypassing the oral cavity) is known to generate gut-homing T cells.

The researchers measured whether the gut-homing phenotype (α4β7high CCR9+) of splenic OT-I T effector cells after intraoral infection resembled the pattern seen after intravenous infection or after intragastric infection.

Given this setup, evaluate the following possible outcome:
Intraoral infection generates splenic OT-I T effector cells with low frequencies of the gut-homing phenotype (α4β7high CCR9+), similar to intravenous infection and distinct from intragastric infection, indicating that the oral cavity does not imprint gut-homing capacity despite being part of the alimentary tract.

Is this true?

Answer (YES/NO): YES